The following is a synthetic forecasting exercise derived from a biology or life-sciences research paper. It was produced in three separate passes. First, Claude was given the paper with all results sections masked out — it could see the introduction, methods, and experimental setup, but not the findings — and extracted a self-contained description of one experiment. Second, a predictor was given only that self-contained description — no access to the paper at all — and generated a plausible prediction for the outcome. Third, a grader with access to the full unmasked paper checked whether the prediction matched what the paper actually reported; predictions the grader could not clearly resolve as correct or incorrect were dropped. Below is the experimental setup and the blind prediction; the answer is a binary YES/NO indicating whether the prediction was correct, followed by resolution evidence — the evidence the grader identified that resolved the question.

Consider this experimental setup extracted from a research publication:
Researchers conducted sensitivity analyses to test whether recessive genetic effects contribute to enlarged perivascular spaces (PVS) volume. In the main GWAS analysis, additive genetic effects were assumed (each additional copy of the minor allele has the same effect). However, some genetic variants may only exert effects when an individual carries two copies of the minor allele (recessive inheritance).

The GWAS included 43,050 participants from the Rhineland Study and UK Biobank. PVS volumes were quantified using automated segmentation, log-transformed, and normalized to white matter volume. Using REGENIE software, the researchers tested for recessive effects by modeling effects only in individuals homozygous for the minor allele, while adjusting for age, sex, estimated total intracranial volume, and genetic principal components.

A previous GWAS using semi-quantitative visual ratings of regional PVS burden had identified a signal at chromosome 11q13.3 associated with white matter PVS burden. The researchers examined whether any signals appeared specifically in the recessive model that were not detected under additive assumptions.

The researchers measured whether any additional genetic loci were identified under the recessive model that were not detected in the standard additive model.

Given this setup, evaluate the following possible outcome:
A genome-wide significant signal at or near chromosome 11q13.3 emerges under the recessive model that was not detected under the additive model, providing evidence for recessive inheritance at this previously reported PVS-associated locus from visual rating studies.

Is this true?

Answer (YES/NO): YES